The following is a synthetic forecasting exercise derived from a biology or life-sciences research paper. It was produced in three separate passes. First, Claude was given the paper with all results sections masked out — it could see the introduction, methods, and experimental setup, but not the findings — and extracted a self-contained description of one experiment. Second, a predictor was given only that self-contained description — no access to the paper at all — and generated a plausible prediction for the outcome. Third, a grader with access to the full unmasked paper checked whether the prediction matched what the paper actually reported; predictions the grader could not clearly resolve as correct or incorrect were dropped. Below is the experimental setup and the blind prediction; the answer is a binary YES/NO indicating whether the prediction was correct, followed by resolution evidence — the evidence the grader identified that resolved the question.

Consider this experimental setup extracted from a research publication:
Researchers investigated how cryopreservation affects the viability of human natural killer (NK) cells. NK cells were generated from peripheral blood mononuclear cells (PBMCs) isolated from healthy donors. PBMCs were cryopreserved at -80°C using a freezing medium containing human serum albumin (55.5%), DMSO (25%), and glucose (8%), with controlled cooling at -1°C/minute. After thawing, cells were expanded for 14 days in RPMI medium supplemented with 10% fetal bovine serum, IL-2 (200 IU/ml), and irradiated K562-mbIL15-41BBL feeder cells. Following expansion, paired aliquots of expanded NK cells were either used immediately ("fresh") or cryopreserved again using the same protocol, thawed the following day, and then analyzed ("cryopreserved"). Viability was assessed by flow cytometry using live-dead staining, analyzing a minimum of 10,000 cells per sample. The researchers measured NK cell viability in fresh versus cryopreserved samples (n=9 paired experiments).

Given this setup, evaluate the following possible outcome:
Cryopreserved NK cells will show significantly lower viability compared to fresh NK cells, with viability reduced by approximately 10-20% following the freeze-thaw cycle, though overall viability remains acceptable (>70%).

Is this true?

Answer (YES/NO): NO